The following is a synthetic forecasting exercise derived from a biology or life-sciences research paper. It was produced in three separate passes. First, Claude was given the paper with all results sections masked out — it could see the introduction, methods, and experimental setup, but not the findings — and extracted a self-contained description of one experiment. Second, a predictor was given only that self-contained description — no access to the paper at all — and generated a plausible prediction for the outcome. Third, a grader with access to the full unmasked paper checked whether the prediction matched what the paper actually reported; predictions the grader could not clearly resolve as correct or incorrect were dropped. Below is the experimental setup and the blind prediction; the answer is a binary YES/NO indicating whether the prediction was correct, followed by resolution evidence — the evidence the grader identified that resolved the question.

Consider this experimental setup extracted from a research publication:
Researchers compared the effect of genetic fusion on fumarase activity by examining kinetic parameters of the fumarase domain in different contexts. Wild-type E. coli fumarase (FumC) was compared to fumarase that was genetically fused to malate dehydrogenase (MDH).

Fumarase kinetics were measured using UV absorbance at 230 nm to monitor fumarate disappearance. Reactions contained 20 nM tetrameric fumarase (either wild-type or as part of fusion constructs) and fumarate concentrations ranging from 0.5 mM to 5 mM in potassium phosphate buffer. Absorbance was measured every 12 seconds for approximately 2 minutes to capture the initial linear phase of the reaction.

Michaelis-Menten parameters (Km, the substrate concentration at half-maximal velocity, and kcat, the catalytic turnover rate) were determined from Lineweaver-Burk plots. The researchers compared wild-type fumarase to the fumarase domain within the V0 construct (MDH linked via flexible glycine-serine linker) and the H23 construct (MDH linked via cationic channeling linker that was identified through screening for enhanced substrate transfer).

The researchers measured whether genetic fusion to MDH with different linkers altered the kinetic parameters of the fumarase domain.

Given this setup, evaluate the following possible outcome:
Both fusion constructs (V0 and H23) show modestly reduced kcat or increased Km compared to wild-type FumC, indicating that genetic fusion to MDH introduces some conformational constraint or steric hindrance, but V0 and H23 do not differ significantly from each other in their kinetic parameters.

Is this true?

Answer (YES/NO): NO